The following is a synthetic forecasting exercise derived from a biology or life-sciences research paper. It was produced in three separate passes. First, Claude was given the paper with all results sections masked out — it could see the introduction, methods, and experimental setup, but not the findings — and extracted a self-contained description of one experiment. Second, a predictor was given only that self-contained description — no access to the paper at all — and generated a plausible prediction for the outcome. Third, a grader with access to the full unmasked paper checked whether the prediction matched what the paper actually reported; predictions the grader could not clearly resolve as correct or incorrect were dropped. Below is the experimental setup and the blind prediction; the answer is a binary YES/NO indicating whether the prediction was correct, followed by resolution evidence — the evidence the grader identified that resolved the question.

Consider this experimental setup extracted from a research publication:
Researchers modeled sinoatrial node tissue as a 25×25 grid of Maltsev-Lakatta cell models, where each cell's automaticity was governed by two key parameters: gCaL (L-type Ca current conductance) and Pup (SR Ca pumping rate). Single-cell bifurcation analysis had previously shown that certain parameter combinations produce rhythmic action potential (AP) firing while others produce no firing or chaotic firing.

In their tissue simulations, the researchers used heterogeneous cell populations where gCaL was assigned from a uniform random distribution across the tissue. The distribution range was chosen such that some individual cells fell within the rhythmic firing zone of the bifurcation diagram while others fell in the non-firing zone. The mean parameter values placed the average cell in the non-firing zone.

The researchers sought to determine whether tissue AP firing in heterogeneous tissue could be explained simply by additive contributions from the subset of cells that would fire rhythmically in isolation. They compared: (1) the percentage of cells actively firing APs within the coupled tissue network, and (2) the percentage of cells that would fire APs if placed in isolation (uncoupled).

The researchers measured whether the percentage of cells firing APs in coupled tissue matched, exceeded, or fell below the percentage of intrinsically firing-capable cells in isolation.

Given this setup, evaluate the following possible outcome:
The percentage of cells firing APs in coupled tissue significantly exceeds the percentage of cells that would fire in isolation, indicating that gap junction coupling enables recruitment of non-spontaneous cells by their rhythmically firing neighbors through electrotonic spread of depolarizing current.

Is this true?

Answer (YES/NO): YES